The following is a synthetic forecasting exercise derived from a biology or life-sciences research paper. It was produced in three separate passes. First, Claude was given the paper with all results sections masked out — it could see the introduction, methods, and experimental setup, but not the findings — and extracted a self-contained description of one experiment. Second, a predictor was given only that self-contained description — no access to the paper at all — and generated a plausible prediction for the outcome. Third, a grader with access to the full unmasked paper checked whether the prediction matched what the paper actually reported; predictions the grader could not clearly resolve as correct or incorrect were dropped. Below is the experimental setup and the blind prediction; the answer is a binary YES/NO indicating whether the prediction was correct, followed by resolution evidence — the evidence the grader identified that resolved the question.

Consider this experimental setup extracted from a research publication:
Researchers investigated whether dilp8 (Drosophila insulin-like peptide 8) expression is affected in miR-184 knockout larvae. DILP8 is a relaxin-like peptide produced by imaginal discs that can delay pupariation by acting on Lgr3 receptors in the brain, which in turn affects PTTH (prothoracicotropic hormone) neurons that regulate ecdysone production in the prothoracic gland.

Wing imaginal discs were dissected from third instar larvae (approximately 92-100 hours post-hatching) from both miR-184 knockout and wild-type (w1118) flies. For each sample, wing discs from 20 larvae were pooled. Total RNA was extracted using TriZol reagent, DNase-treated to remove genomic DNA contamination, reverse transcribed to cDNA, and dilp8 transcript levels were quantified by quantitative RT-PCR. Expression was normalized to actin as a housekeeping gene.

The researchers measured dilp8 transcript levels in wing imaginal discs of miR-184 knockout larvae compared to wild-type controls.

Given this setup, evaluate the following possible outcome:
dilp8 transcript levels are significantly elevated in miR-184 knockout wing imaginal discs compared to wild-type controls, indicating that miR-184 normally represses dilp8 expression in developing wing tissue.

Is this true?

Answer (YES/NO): YES